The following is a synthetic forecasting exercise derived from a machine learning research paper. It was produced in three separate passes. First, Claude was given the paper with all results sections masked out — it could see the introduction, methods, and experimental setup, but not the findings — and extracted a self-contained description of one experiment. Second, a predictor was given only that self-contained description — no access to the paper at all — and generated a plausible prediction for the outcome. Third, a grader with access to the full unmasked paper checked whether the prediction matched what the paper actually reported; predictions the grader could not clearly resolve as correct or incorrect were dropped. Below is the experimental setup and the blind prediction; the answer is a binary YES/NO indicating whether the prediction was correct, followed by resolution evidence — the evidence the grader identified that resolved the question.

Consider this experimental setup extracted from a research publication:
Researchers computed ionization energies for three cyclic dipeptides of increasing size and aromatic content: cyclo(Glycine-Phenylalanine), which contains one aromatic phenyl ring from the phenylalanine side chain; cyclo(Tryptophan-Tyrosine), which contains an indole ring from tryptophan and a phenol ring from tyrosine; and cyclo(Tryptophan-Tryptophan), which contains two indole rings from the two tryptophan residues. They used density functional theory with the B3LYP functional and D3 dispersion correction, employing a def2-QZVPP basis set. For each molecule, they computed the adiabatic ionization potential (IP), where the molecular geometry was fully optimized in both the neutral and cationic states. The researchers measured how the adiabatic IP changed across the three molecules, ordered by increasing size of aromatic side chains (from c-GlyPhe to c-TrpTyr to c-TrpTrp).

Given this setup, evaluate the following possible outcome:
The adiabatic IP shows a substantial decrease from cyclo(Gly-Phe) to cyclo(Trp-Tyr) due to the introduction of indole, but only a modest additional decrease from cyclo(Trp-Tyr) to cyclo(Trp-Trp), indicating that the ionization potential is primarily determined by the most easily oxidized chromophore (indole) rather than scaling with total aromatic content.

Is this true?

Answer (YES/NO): YES